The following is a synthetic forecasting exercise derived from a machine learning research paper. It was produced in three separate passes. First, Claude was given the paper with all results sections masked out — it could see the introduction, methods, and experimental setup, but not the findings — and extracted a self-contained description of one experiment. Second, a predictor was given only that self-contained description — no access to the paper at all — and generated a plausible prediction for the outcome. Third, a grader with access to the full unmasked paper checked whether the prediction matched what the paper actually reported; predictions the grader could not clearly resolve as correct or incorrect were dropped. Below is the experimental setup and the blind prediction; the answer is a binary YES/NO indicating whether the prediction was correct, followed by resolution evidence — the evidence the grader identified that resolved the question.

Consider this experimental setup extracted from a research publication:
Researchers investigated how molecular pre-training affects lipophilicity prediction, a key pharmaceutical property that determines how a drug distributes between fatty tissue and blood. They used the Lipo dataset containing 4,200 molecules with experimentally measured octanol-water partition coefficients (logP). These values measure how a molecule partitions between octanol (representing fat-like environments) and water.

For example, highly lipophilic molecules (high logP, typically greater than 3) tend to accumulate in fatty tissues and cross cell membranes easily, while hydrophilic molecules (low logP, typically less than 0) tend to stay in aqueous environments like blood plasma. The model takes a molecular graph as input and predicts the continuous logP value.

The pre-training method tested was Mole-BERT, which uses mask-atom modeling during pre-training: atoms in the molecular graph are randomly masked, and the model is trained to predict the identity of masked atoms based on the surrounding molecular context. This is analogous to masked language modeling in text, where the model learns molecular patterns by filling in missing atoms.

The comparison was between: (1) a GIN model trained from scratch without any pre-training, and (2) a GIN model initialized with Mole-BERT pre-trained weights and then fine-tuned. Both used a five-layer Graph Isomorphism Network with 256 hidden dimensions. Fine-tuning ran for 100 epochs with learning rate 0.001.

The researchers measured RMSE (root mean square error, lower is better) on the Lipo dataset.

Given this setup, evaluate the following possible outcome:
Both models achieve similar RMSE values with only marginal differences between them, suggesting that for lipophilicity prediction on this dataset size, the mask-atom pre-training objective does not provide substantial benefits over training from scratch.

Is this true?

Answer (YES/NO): NO